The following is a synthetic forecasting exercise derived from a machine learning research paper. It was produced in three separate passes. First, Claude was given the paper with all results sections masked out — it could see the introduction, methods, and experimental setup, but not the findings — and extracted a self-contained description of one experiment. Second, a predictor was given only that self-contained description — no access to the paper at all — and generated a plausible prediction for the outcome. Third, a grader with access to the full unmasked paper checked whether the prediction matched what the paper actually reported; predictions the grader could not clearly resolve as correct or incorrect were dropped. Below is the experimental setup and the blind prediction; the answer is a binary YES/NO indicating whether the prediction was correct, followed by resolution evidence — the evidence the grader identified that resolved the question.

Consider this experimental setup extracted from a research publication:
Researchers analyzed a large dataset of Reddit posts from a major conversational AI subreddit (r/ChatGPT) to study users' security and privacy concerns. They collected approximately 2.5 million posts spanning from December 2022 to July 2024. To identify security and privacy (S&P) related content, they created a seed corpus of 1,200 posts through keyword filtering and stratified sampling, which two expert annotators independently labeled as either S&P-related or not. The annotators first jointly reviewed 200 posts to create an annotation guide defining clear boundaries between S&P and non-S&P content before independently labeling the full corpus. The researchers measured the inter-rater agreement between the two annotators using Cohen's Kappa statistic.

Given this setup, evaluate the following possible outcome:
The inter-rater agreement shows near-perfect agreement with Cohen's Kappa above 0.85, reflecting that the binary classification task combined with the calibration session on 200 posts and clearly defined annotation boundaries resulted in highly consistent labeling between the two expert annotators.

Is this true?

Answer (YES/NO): NO